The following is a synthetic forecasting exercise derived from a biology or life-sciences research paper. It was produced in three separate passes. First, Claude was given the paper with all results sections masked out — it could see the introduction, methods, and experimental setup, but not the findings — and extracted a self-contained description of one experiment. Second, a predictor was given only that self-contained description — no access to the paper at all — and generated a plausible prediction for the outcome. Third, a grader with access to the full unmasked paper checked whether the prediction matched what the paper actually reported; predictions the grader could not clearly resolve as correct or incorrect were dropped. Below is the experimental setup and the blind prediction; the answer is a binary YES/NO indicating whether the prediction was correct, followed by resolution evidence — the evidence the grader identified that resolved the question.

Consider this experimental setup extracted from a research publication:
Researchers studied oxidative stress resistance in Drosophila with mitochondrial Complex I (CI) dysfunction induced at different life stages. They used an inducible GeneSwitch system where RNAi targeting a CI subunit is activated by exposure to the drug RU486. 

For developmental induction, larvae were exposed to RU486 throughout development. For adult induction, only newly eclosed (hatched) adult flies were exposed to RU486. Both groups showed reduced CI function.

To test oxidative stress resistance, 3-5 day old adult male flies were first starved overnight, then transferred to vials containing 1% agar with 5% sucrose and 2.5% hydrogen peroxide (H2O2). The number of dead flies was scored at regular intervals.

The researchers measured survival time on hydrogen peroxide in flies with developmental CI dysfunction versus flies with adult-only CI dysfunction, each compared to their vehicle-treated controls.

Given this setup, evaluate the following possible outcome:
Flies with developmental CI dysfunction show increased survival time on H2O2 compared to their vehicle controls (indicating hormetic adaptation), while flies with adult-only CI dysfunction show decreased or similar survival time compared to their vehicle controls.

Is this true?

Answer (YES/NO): NO